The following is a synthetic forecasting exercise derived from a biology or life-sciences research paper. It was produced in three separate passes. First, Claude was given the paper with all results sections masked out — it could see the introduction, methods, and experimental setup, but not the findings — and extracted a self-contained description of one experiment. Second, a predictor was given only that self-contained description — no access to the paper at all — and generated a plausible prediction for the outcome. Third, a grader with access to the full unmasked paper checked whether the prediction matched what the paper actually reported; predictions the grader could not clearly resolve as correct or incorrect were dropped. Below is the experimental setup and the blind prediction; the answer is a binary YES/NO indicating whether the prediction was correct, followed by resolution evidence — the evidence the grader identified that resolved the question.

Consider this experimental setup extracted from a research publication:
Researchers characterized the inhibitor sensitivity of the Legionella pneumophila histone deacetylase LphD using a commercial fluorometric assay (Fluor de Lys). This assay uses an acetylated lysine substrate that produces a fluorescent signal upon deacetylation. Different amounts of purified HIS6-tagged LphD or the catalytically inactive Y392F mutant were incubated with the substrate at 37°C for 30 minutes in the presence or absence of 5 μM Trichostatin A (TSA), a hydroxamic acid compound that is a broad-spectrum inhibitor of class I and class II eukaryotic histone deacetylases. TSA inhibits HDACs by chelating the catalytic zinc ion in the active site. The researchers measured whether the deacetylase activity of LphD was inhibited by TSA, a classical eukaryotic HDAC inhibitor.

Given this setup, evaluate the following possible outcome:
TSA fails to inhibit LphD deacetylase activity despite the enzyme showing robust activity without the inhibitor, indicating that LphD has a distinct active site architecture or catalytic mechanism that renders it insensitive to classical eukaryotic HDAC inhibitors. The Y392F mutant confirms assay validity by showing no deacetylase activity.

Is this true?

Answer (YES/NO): NO